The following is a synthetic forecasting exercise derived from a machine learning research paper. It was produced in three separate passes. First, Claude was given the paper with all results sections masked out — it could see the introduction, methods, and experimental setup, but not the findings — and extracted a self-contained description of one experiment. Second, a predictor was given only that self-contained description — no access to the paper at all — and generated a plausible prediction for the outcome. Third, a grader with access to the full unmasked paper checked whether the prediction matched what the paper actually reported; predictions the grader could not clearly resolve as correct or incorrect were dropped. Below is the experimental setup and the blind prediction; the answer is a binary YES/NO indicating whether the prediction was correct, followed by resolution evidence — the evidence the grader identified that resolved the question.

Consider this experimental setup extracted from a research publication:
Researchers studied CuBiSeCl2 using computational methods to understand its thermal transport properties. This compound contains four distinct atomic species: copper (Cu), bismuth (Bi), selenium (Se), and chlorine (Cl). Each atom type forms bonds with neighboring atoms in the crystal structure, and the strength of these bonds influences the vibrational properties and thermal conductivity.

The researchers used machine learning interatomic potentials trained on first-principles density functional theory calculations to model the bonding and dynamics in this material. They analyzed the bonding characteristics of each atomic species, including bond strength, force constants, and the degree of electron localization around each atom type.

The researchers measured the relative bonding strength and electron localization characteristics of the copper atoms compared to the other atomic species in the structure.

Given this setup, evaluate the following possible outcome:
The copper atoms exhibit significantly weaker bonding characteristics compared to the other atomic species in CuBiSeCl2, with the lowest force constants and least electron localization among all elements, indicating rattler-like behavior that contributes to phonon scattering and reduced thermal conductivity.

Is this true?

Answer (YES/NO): YES